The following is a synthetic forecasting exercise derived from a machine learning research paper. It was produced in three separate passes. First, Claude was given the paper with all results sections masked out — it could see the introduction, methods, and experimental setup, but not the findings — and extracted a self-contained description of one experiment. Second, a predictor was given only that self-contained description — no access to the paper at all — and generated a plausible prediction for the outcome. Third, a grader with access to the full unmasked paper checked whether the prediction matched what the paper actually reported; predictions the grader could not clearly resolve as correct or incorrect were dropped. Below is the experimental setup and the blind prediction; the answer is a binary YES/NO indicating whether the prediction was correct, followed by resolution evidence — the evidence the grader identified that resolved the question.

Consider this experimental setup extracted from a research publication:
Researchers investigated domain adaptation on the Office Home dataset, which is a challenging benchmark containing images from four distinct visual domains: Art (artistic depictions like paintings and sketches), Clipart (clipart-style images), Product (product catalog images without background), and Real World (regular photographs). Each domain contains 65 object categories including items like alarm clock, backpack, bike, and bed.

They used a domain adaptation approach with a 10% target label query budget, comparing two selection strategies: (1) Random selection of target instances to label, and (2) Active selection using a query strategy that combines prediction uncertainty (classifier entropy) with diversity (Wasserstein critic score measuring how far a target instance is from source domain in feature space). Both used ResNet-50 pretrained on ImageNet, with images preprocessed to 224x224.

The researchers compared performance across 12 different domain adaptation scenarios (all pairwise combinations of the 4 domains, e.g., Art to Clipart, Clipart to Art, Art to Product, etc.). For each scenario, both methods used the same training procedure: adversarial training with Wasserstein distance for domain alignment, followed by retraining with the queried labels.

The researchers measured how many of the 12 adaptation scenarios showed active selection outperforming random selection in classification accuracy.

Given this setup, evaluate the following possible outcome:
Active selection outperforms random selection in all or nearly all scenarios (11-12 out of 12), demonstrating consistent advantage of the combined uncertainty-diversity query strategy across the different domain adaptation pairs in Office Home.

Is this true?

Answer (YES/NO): NO